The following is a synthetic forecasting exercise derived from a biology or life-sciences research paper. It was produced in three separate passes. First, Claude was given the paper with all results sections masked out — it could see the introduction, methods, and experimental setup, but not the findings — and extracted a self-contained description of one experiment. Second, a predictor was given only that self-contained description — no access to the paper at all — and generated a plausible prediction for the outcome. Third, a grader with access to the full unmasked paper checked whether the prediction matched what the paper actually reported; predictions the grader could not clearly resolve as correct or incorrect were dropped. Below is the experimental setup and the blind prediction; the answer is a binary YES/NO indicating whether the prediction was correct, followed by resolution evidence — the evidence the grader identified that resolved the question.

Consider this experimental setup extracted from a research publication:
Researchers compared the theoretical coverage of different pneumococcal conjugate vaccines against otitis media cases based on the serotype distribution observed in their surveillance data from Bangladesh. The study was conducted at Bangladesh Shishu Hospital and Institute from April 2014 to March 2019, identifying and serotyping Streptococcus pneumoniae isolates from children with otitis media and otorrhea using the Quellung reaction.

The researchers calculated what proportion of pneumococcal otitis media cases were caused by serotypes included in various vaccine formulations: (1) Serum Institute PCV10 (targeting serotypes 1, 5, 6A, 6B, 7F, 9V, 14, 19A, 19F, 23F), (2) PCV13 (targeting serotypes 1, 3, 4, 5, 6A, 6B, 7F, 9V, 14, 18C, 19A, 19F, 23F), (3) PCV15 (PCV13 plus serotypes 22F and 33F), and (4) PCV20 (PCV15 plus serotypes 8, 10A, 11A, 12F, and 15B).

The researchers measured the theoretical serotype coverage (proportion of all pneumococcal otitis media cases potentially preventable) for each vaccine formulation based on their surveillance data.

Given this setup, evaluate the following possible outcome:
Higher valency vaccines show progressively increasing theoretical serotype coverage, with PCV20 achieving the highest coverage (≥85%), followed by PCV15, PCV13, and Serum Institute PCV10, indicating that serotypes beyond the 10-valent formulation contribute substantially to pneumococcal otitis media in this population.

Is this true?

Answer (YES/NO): NO